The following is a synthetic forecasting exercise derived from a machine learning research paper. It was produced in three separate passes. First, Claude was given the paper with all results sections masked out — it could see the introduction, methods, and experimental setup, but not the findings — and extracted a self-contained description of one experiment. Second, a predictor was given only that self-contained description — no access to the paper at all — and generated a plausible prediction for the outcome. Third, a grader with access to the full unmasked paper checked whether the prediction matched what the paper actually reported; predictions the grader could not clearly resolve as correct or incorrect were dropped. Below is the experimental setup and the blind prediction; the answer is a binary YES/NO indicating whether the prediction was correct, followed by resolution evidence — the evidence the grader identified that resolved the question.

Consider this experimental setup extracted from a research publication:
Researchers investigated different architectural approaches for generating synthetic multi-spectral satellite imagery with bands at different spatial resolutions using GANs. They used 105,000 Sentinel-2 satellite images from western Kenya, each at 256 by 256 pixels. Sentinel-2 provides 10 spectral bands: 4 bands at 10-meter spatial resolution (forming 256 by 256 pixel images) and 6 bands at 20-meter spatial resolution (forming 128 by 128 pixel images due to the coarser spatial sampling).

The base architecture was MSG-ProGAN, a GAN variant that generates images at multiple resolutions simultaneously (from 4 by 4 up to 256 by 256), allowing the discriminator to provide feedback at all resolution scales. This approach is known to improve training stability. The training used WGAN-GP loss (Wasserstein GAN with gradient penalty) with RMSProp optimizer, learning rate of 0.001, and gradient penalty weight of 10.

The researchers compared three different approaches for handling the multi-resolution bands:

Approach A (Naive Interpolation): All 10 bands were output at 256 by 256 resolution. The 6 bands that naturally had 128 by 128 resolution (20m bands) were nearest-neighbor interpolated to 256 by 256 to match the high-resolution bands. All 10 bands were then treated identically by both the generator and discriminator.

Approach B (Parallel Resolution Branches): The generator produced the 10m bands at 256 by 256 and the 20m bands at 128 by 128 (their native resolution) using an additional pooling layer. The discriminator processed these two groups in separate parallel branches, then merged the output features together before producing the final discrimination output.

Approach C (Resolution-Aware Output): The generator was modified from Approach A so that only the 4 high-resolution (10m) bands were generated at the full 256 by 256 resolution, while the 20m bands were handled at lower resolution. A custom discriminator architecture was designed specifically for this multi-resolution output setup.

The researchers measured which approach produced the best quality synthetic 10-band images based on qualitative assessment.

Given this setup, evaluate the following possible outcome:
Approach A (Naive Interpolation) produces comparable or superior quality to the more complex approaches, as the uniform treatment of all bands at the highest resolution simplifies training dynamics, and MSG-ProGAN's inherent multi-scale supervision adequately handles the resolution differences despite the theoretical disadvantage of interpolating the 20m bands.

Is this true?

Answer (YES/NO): NO